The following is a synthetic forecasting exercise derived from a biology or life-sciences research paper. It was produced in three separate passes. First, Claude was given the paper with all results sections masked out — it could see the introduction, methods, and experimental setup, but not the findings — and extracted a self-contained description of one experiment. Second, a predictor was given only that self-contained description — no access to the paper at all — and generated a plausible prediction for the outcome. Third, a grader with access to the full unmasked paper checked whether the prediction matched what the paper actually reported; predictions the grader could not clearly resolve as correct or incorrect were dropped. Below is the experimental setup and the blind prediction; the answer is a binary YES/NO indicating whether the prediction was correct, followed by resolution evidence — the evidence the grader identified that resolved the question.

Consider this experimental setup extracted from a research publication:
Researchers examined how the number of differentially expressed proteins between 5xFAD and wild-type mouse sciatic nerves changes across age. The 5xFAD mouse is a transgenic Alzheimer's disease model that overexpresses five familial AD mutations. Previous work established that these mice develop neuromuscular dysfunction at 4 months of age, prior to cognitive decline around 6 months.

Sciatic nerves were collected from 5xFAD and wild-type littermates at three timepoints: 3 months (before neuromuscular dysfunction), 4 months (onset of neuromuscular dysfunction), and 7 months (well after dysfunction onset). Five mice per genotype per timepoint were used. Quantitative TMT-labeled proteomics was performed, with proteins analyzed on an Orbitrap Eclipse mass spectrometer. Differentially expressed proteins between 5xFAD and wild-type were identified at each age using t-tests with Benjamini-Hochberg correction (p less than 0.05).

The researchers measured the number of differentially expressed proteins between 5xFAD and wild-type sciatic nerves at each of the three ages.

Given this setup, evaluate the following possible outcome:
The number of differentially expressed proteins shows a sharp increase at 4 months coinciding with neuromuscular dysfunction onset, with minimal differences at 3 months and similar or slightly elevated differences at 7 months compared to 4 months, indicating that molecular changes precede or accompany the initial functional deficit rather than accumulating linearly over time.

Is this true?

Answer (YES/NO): NO